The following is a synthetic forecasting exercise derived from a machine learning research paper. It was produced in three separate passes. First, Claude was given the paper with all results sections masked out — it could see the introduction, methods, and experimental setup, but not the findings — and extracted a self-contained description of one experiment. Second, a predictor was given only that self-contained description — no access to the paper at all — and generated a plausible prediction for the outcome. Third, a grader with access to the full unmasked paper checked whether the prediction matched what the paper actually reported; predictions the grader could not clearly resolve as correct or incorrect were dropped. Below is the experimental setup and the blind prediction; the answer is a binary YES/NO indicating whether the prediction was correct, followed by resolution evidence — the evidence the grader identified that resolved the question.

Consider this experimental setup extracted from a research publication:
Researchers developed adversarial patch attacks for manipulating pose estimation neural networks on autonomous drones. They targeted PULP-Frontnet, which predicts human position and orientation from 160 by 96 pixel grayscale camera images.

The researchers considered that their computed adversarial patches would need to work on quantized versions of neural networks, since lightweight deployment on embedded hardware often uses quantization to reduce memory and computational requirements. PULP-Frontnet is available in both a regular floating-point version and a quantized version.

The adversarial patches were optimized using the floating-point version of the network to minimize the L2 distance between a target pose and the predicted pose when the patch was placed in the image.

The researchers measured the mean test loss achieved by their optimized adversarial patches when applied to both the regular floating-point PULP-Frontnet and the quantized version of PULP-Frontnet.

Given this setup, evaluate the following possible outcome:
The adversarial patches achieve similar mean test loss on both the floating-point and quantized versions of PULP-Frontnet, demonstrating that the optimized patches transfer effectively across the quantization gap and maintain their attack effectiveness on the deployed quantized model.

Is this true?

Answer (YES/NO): NO